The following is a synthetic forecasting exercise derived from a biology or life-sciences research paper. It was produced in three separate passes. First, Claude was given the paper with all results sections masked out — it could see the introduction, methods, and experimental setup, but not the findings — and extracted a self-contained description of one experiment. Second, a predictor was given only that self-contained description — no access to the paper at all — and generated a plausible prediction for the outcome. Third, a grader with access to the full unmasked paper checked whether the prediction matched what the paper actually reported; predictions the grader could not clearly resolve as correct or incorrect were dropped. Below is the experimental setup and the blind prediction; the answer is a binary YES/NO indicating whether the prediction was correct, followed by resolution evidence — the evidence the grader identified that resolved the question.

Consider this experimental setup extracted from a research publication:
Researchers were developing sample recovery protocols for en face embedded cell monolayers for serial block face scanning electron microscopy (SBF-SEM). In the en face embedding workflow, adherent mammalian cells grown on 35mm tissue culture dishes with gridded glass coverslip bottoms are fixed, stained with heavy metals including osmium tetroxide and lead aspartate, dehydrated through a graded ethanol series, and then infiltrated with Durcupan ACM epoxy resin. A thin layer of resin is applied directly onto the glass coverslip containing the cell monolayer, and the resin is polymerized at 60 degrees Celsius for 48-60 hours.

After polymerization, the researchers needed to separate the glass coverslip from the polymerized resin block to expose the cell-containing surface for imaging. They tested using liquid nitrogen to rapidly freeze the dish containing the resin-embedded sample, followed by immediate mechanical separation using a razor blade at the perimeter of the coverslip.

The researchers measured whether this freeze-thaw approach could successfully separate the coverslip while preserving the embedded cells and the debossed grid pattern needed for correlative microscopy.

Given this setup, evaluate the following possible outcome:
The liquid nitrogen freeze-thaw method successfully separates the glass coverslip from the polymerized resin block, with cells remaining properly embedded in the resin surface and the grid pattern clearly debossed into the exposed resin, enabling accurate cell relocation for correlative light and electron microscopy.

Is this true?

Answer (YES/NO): YES